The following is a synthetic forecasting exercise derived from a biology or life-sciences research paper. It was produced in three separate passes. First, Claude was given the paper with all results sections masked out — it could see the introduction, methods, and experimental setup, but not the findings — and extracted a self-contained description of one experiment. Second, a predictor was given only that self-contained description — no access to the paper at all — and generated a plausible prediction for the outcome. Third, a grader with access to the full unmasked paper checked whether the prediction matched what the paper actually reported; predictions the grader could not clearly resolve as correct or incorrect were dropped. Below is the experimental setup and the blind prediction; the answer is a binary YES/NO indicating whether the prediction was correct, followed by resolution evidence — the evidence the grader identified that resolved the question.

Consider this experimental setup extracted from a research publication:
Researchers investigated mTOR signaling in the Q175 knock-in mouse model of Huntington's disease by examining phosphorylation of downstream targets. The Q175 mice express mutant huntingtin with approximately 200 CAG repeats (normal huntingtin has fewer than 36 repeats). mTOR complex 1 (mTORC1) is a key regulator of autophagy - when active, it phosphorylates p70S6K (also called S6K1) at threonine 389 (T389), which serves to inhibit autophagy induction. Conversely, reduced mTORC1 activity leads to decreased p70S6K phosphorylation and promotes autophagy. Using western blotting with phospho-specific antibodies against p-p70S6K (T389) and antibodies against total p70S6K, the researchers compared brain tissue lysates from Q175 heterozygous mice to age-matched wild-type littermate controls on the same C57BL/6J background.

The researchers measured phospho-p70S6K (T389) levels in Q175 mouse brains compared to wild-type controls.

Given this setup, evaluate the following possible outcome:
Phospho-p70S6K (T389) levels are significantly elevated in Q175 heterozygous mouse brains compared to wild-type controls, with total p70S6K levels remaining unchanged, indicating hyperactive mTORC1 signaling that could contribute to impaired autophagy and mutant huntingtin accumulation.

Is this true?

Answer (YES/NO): NO